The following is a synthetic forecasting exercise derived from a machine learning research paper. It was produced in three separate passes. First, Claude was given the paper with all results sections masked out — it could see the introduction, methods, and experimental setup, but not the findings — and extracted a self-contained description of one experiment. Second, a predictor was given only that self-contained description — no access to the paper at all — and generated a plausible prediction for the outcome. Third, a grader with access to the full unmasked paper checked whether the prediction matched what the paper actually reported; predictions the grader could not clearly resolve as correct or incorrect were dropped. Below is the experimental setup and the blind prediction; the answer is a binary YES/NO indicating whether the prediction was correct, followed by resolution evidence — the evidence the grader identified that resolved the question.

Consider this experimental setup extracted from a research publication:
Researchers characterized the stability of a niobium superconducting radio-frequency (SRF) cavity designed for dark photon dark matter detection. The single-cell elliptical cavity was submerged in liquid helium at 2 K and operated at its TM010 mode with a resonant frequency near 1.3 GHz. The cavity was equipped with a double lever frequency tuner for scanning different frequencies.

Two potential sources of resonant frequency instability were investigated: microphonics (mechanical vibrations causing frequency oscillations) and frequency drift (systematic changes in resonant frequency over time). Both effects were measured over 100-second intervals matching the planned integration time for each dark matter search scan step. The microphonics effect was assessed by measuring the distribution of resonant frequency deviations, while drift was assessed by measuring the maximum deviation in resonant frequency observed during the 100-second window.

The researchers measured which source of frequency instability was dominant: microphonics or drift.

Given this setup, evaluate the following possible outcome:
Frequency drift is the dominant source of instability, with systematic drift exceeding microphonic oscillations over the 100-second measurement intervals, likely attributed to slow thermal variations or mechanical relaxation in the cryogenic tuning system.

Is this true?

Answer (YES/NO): NO